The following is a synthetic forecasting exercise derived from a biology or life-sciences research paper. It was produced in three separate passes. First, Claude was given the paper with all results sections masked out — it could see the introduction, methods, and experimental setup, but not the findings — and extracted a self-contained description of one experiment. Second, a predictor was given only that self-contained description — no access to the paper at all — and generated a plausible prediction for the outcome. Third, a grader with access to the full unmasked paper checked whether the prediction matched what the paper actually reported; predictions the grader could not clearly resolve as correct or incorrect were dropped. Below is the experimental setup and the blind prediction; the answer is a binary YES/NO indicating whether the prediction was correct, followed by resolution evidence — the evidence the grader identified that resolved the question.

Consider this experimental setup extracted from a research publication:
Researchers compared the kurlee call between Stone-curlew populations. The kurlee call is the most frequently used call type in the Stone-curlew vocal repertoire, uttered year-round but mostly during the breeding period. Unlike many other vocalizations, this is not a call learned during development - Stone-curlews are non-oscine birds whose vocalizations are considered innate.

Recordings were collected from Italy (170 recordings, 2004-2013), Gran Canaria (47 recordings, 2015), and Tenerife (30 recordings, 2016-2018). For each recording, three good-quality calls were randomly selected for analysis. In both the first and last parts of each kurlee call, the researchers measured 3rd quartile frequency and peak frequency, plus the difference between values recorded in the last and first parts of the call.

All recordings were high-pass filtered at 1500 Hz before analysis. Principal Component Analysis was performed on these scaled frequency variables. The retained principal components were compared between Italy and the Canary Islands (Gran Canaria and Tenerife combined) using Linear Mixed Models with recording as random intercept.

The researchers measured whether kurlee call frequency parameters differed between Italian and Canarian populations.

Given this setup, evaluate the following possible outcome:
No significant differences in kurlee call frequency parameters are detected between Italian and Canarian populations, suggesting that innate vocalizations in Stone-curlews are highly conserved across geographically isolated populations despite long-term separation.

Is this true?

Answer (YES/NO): NO